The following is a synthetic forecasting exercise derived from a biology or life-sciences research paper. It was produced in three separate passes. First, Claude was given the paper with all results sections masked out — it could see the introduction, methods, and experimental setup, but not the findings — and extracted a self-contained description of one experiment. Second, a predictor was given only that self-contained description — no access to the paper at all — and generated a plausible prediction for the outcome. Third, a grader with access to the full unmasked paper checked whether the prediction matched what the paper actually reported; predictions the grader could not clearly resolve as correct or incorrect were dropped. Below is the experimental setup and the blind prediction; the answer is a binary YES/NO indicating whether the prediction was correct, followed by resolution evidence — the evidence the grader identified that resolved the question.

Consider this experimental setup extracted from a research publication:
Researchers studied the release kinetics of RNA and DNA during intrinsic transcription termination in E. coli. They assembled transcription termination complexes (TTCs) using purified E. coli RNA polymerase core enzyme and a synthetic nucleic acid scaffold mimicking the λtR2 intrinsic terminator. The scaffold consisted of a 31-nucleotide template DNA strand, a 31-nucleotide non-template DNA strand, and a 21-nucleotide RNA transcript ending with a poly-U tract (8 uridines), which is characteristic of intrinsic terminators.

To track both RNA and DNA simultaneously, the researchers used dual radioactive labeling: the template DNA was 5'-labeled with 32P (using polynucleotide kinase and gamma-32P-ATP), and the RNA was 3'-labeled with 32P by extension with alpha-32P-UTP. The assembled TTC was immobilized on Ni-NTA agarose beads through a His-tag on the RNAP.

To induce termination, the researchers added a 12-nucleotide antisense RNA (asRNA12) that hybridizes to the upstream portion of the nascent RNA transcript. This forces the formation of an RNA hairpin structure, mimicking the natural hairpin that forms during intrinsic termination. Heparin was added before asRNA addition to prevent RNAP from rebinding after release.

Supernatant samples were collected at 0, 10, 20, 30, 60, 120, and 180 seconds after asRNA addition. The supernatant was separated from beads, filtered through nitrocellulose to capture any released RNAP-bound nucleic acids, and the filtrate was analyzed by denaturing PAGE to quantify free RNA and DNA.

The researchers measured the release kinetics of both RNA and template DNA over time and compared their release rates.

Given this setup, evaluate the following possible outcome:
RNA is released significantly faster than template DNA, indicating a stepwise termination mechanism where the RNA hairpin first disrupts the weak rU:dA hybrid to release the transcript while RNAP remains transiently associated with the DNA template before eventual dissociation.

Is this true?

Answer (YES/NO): YES